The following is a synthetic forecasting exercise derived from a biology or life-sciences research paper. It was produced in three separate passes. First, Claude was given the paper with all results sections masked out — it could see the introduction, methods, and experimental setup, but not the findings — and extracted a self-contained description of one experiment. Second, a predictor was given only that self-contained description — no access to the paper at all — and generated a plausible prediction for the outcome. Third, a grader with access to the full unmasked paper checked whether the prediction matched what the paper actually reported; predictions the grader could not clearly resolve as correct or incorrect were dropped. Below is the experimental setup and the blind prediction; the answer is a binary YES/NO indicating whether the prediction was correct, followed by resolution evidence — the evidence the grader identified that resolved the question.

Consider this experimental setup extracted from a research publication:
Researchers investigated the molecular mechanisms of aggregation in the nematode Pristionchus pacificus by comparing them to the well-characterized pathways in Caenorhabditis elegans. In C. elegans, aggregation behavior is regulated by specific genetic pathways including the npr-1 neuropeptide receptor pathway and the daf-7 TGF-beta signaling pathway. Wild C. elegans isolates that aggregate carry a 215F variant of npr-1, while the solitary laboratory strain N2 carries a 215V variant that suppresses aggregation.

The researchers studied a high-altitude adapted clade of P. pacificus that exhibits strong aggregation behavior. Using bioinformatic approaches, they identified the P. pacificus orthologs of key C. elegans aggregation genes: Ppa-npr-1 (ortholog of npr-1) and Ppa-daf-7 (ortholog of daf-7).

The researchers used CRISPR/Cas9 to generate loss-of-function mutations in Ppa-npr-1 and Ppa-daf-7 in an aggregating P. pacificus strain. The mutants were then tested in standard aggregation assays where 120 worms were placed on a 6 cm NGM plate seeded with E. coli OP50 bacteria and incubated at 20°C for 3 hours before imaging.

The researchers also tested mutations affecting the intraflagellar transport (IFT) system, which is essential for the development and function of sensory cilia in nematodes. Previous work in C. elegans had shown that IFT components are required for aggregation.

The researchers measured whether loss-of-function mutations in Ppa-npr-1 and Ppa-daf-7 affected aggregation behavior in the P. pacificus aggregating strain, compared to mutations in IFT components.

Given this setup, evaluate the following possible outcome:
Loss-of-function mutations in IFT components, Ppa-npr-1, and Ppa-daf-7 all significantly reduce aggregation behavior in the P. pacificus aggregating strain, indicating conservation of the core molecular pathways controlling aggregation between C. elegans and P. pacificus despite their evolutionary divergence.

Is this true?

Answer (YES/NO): NO